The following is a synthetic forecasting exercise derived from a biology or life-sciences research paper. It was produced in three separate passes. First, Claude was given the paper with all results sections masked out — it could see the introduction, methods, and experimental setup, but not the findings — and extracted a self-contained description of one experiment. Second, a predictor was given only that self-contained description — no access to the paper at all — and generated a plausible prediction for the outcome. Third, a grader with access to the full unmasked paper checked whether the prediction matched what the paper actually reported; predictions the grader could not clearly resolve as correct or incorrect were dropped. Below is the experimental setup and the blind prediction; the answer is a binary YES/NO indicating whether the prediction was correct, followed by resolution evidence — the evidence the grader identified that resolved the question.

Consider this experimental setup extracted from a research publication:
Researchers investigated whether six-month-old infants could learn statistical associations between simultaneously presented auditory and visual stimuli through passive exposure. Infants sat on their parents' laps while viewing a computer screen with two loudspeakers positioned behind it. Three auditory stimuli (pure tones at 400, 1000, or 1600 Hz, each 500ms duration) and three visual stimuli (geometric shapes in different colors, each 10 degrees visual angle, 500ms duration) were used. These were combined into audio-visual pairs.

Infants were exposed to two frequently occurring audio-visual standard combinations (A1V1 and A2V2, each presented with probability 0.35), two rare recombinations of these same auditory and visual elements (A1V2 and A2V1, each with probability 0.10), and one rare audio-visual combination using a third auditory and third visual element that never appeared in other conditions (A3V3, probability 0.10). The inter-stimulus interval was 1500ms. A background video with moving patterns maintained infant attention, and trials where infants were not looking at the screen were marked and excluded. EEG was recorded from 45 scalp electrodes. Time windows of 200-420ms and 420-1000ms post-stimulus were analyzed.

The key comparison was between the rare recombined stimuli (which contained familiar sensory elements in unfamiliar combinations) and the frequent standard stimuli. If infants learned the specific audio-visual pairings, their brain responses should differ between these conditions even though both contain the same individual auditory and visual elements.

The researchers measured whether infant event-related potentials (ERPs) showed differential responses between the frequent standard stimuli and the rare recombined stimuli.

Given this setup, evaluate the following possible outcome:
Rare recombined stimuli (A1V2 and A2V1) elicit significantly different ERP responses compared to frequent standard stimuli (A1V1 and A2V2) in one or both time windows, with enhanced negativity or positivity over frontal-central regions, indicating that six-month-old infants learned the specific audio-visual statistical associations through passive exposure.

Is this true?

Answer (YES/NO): YES